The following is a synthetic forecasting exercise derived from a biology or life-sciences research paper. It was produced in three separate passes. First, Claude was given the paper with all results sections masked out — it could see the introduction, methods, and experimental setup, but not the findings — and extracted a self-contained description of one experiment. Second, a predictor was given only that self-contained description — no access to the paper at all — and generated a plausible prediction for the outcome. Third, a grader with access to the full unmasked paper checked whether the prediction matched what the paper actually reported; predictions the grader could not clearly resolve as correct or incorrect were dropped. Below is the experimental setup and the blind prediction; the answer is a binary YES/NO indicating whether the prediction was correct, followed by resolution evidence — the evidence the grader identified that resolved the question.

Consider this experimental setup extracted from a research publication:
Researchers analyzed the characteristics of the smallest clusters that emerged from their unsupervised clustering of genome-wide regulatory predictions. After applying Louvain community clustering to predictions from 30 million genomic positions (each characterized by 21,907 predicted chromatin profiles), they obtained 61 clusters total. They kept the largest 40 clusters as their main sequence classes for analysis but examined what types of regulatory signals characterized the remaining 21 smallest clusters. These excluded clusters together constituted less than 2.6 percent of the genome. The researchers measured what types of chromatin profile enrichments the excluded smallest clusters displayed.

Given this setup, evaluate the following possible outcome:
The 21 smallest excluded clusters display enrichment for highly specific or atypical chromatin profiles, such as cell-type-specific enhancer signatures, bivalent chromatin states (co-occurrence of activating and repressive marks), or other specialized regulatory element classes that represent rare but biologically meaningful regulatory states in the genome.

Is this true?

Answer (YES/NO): NO